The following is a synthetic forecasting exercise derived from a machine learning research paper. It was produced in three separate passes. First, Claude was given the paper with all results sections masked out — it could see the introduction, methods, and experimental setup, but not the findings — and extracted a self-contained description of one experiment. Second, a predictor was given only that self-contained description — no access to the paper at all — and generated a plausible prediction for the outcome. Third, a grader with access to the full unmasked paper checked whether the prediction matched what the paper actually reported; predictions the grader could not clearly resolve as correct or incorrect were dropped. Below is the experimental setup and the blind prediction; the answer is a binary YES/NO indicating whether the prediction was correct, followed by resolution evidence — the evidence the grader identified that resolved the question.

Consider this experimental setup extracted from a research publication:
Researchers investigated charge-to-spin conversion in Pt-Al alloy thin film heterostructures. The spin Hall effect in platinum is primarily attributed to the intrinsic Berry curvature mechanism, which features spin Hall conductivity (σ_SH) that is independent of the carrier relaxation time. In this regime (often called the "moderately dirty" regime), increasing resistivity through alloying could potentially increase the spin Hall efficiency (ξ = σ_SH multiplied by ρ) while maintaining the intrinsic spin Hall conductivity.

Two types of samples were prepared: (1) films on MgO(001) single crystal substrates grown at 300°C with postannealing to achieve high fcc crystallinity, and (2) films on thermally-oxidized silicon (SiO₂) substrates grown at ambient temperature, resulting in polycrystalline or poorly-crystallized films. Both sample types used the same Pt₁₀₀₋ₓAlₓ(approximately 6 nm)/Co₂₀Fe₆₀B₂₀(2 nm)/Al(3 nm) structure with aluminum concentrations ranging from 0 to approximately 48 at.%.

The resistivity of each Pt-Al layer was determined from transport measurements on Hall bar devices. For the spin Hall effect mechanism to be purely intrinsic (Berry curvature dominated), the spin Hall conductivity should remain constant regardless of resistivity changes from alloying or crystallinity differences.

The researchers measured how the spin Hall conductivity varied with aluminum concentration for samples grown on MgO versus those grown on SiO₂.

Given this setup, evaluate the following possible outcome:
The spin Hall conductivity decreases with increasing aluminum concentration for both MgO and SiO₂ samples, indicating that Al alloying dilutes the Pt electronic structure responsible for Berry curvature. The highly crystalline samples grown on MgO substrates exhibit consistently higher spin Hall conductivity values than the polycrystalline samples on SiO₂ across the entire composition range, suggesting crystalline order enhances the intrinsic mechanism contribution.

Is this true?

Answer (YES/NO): NO